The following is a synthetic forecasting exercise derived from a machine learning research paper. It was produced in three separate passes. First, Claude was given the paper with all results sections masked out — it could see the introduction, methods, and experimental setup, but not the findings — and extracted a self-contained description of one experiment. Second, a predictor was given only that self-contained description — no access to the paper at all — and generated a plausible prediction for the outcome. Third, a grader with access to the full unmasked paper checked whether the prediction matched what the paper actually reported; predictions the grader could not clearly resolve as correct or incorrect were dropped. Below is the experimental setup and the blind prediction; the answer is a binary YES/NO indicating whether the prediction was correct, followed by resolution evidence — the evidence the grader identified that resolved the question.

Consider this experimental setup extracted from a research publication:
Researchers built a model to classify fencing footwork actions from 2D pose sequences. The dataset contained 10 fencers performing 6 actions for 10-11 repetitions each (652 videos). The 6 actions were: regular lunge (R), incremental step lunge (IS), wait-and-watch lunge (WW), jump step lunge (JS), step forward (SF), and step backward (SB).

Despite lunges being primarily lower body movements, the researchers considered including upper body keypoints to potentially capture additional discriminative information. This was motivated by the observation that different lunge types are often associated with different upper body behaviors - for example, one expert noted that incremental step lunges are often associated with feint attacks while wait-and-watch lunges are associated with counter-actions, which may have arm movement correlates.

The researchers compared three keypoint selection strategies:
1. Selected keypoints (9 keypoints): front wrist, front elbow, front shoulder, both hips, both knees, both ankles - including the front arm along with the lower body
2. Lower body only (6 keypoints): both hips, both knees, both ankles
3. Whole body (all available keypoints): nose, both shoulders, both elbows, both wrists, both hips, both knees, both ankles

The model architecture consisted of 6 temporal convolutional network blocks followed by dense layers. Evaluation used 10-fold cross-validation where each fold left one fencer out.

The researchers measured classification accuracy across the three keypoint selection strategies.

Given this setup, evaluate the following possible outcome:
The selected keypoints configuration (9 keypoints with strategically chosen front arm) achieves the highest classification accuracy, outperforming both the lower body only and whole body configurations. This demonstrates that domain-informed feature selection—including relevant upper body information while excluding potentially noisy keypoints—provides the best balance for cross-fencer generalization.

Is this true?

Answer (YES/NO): YES